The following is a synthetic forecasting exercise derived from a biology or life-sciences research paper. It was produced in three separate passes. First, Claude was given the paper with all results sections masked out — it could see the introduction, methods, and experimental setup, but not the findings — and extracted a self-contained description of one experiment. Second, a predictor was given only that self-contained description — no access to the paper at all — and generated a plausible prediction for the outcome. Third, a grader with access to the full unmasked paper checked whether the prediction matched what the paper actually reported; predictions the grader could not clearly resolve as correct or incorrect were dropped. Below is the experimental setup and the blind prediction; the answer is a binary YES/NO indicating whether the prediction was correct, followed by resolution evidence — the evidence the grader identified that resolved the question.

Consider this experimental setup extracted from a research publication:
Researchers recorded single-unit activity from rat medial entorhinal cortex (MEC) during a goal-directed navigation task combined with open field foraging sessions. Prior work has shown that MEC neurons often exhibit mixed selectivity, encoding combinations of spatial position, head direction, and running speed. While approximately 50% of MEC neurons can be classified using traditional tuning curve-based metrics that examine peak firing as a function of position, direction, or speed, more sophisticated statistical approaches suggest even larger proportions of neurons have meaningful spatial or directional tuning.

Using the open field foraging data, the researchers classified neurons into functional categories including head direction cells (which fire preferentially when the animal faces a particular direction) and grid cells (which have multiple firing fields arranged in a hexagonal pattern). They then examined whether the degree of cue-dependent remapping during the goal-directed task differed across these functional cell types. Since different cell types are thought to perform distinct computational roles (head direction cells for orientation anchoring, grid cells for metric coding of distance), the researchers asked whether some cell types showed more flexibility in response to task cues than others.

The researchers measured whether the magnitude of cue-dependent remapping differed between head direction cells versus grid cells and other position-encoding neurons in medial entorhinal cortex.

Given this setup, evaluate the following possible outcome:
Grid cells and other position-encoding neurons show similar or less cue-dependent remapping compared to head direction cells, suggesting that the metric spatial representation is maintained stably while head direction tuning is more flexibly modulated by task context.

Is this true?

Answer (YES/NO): NO